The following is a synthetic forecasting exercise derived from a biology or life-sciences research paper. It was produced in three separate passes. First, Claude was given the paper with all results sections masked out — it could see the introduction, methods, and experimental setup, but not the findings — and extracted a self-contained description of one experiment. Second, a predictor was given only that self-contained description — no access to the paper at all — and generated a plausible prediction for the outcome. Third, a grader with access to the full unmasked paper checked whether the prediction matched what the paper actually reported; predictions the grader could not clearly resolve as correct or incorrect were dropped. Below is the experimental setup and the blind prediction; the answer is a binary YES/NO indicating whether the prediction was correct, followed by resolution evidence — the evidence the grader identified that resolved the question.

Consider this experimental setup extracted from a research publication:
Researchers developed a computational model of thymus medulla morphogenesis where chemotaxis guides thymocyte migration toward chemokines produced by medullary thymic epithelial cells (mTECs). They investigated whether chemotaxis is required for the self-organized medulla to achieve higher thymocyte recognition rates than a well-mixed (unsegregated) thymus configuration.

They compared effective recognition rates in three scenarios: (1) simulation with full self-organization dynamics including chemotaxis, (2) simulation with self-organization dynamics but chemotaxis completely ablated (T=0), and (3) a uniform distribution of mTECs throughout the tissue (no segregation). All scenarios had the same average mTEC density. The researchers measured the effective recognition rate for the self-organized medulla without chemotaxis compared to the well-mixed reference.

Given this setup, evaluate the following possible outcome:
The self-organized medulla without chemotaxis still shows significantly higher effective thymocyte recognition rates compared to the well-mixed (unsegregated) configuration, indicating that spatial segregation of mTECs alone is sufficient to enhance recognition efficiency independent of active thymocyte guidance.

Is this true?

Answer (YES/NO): NO